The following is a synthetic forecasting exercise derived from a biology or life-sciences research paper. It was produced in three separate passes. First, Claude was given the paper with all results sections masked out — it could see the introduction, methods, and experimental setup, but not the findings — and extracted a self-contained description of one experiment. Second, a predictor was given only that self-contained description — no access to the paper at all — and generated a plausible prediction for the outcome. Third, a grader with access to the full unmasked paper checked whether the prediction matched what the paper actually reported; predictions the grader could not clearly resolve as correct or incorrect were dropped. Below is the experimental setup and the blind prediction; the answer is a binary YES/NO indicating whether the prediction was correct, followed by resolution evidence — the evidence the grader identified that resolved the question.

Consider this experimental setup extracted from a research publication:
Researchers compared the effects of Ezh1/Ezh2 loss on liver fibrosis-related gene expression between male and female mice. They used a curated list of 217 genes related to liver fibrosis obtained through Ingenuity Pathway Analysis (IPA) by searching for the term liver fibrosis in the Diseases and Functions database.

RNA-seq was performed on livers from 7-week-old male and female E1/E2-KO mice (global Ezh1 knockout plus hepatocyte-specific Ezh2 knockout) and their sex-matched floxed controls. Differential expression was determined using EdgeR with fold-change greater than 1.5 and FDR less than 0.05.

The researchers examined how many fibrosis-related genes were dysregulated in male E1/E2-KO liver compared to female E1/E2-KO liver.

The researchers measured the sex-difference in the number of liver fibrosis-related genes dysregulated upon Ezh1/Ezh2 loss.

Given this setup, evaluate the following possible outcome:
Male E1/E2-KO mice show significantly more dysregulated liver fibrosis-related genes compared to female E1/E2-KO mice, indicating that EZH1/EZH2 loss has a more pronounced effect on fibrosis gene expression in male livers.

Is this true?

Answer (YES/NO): NO